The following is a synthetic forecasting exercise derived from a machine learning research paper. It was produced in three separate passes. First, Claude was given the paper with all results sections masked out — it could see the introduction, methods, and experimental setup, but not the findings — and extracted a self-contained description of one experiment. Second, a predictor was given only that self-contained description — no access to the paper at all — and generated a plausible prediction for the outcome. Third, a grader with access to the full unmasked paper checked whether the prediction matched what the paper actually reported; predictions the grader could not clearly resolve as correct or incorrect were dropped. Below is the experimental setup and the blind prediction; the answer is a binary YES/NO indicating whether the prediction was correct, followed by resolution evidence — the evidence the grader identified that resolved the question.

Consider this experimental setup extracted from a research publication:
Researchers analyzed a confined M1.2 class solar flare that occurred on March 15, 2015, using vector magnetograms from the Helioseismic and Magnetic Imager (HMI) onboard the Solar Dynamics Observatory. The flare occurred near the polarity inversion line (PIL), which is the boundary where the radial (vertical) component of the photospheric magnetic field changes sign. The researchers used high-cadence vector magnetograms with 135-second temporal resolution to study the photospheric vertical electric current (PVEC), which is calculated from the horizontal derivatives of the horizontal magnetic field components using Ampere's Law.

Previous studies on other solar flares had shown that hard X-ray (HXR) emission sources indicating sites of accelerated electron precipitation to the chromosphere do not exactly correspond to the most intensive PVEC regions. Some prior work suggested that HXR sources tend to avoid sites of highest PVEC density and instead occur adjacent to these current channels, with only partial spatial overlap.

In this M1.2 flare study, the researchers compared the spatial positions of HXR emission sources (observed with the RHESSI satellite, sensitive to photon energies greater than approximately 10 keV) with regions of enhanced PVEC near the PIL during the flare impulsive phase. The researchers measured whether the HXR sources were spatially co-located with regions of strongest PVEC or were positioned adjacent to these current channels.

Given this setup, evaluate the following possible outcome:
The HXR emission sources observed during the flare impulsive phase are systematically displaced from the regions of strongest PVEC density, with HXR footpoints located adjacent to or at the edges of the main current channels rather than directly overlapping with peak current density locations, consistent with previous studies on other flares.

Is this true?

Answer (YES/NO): NO